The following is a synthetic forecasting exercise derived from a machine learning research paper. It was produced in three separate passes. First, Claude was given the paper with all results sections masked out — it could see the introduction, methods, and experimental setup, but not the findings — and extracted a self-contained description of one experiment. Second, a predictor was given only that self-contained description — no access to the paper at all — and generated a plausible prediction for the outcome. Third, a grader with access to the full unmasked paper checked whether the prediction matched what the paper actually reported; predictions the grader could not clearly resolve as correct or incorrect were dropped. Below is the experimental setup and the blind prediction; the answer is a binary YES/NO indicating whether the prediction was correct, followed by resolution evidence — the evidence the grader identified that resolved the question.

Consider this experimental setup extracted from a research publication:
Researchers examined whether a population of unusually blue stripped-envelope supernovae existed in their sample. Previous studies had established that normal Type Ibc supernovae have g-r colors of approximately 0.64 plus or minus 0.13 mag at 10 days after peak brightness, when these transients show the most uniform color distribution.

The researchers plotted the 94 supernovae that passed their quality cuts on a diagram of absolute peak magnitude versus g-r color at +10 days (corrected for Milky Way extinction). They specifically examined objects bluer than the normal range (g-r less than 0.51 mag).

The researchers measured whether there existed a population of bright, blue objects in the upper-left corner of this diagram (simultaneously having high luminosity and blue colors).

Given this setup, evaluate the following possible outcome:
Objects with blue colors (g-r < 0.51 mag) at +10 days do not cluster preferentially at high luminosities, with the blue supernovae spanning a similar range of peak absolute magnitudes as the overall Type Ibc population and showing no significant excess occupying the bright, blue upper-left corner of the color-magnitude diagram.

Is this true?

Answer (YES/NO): NO